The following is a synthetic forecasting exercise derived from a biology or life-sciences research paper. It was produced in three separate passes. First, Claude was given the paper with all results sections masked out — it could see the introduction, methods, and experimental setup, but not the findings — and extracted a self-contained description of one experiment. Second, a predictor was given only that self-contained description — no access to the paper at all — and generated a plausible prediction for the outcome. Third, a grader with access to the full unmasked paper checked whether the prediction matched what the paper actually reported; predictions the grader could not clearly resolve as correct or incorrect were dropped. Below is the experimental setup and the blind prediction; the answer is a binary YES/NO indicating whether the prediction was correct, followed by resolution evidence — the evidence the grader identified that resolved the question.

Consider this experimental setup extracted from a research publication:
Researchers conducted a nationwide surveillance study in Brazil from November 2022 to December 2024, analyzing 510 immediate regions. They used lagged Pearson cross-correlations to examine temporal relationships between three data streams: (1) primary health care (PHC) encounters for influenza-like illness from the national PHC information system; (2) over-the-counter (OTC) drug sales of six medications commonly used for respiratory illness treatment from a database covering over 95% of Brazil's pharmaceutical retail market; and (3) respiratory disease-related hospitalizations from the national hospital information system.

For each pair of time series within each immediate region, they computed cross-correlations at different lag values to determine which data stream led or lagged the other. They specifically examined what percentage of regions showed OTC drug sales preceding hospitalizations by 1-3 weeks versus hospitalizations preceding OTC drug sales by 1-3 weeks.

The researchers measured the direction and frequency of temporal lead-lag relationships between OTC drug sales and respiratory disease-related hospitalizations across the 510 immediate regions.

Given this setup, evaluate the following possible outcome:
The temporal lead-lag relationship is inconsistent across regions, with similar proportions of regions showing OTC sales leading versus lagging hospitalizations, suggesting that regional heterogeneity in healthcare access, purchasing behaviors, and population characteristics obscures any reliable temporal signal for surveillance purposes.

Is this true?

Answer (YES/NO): NO